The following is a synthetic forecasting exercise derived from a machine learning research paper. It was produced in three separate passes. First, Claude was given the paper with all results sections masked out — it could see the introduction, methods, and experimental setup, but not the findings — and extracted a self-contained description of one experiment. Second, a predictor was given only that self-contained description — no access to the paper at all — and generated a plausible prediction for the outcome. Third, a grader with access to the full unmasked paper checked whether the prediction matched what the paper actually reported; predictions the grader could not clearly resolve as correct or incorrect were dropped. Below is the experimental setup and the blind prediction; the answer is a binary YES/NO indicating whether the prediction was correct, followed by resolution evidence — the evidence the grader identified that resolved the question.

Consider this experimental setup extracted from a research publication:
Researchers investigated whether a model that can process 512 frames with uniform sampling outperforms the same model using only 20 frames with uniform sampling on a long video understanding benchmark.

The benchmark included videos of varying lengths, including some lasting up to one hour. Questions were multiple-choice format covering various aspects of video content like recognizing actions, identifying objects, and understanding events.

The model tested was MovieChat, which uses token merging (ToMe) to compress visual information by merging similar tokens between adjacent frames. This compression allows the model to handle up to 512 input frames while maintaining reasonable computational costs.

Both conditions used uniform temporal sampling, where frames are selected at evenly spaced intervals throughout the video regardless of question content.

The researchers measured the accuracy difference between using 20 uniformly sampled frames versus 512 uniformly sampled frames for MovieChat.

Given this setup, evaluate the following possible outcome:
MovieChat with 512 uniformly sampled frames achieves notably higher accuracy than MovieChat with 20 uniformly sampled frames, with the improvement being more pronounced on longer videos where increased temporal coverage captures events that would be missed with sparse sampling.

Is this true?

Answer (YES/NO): NO